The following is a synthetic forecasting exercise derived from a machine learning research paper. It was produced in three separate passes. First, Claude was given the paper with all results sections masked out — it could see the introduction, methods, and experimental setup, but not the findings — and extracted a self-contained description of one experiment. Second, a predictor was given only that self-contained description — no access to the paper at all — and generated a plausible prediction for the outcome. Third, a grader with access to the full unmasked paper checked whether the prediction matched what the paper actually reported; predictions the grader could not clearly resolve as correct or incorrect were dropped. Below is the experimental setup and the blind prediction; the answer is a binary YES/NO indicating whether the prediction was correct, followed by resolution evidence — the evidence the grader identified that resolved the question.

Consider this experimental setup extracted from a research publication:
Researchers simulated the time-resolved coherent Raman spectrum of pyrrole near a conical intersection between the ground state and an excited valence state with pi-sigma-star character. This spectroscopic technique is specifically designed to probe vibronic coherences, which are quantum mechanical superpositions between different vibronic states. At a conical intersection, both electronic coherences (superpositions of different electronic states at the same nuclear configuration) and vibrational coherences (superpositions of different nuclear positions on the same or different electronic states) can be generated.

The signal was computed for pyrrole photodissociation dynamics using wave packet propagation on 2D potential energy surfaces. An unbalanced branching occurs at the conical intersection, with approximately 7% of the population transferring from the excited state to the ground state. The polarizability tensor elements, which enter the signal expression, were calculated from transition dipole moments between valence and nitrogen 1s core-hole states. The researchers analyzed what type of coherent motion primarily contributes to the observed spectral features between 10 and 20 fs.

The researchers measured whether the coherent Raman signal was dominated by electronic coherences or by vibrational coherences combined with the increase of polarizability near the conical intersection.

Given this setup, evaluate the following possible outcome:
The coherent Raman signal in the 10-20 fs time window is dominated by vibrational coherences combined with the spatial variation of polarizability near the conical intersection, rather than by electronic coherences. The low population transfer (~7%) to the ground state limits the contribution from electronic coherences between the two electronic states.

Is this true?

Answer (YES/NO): YES